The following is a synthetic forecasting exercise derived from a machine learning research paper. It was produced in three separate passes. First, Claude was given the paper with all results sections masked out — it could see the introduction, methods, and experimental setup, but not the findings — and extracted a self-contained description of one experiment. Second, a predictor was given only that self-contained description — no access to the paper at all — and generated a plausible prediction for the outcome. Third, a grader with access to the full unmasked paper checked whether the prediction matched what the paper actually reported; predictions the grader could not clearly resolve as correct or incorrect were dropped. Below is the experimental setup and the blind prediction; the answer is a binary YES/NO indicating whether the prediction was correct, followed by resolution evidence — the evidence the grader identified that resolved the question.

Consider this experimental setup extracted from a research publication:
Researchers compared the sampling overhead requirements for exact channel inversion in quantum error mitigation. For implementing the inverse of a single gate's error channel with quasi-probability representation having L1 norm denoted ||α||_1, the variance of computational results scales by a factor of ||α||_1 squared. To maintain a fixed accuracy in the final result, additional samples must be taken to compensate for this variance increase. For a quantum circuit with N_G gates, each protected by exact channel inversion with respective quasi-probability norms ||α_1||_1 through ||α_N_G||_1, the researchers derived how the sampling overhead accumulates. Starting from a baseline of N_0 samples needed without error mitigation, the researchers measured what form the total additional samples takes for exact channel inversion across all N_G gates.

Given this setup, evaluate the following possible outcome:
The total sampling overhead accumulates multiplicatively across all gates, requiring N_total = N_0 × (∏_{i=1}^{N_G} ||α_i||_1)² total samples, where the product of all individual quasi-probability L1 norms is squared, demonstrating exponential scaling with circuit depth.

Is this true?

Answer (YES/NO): NO